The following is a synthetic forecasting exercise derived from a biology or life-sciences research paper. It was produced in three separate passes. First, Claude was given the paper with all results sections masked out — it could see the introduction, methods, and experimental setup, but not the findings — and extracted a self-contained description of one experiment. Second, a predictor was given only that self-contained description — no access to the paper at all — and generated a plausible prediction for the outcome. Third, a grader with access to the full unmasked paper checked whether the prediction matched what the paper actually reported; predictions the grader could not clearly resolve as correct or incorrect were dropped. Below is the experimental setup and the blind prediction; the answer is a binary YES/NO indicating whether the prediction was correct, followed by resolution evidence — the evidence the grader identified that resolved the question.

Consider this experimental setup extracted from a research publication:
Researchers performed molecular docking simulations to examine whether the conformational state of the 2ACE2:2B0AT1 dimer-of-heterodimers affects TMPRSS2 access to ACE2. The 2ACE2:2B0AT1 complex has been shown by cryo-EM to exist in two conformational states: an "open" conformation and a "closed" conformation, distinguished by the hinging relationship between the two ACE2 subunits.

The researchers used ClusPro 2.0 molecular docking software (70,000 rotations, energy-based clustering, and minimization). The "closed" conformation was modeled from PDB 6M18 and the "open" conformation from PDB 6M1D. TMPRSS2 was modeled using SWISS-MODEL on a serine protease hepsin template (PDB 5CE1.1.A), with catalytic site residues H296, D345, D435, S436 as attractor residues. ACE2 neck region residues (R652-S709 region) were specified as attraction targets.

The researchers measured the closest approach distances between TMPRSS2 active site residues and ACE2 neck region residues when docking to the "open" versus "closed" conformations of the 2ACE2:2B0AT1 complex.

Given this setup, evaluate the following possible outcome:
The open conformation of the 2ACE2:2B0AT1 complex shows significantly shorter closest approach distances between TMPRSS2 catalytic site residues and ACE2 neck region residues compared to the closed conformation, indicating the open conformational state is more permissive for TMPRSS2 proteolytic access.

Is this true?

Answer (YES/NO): NO